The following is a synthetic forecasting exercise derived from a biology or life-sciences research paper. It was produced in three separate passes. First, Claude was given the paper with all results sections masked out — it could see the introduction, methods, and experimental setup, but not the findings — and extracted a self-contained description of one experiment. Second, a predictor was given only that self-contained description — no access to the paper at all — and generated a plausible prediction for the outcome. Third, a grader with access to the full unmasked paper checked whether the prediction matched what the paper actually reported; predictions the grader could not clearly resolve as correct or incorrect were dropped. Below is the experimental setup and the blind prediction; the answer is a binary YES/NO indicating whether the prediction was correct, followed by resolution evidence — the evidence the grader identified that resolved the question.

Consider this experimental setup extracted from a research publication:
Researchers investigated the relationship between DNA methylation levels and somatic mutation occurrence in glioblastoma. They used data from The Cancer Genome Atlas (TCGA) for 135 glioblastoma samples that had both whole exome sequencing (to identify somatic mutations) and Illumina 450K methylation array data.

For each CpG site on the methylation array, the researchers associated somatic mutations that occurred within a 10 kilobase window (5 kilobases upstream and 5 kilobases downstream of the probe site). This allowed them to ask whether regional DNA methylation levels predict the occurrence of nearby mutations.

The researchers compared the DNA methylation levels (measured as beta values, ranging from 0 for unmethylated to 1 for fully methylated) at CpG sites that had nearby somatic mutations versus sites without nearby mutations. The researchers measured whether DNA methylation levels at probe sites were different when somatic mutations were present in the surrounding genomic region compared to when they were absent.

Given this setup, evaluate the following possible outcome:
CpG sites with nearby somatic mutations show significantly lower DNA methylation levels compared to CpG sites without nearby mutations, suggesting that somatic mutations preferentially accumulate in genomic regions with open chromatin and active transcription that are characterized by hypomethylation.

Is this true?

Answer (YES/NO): NO